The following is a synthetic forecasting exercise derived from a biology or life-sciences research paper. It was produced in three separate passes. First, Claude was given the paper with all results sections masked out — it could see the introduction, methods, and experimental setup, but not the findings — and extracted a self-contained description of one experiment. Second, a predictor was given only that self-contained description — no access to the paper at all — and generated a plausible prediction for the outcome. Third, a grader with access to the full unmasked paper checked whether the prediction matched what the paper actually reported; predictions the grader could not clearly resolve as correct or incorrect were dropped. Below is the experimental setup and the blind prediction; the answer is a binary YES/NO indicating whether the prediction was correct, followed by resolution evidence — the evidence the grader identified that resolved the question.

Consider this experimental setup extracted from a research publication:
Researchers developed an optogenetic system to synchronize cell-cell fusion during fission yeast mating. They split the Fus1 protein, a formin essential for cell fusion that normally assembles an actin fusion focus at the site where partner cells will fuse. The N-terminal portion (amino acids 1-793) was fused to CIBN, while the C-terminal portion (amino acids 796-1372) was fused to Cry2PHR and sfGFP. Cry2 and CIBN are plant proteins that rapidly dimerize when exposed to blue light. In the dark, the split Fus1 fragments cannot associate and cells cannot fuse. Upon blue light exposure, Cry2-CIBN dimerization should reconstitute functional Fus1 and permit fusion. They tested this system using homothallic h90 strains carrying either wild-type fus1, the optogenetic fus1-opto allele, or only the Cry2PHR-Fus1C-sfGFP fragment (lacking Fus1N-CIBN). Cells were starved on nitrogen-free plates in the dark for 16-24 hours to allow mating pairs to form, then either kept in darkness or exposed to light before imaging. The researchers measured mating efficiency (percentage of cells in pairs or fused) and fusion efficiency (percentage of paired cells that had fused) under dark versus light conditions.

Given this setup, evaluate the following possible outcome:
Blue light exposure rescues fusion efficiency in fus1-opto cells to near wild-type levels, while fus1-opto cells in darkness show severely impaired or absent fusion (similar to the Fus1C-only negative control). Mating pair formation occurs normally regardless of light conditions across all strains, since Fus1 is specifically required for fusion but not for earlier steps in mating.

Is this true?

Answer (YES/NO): NO